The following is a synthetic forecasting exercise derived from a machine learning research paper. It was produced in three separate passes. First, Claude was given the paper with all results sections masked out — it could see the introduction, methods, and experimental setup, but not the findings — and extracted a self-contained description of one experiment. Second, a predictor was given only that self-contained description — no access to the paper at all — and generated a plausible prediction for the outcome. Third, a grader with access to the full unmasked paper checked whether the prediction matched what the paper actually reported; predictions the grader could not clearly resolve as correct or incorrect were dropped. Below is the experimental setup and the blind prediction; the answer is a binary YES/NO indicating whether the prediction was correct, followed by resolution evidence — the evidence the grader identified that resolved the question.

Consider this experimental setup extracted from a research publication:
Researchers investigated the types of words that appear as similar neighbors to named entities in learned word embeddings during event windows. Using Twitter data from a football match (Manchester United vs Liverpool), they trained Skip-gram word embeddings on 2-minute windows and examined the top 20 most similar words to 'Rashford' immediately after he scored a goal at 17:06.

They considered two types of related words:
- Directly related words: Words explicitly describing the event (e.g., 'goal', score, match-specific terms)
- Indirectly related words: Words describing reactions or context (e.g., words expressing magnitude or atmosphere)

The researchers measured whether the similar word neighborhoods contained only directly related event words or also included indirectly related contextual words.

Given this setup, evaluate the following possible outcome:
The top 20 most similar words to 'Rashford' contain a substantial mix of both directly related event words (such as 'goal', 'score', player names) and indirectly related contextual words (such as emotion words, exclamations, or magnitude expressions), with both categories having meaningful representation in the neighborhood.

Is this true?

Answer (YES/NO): YES